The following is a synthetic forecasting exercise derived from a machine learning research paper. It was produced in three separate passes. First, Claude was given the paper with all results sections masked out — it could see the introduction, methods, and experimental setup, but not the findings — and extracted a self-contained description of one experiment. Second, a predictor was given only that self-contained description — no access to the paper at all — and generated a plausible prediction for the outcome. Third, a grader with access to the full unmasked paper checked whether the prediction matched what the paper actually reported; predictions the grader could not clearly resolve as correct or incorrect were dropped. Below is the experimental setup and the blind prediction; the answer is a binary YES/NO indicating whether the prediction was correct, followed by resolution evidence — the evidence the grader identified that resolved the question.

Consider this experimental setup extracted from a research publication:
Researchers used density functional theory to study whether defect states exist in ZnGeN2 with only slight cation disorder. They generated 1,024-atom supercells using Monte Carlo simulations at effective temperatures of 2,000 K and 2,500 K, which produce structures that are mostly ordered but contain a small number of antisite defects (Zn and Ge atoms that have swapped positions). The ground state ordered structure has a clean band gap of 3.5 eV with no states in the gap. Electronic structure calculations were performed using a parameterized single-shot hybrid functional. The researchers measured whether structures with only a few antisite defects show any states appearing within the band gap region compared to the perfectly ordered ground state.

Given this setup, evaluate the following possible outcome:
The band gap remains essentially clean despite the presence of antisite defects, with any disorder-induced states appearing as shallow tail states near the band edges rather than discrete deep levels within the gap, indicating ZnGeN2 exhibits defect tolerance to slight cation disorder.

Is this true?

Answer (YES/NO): NO